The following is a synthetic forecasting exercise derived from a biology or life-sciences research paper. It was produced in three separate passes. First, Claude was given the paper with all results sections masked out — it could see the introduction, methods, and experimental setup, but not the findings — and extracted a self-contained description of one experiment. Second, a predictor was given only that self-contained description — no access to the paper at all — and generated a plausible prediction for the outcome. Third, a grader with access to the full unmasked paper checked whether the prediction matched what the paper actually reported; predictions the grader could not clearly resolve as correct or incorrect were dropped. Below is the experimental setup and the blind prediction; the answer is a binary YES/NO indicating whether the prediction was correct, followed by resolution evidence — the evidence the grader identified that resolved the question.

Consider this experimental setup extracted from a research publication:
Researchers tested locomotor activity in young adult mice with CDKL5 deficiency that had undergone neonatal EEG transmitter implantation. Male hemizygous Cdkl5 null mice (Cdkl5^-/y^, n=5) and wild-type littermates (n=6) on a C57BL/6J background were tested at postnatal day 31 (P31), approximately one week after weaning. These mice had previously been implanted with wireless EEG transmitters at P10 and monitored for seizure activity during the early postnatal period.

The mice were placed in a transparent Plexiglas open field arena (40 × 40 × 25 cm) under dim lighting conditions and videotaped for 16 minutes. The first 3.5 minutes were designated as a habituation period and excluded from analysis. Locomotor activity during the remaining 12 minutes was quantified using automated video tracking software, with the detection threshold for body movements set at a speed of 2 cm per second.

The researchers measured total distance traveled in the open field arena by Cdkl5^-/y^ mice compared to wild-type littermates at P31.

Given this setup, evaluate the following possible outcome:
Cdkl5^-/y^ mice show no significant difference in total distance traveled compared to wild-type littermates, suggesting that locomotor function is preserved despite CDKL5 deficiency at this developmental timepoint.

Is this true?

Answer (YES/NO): NO